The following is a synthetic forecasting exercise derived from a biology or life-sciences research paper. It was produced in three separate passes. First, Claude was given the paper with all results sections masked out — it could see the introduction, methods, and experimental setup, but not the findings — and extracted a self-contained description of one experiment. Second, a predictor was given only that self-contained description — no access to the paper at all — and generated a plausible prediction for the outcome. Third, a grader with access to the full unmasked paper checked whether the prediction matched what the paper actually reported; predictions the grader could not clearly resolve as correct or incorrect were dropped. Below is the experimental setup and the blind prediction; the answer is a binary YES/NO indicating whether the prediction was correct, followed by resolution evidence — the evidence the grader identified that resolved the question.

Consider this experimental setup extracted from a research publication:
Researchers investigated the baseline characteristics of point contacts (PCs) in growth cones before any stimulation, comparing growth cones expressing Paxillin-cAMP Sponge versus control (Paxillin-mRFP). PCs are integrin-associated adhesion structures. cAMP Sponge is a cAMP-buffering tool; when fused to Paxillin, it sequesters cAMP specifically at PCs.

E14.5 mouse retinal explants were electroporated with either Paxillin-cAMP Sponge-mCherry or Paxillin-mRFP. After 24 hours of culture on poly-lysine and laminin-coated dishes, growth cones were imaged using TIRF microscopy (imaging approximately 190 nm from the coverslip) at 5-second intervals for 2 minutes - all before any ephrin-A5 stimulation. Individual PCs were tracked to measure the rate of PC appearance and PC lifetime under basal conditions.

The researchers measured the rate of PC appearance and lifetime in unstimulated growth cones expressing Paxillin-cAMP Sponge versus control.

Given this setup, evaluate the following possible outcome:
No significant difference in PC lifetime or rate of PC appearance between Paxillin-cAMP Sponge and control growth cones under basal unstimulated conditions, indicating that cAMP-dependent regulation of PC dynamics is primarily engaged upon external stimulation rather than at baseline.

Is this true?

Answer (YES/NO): YES